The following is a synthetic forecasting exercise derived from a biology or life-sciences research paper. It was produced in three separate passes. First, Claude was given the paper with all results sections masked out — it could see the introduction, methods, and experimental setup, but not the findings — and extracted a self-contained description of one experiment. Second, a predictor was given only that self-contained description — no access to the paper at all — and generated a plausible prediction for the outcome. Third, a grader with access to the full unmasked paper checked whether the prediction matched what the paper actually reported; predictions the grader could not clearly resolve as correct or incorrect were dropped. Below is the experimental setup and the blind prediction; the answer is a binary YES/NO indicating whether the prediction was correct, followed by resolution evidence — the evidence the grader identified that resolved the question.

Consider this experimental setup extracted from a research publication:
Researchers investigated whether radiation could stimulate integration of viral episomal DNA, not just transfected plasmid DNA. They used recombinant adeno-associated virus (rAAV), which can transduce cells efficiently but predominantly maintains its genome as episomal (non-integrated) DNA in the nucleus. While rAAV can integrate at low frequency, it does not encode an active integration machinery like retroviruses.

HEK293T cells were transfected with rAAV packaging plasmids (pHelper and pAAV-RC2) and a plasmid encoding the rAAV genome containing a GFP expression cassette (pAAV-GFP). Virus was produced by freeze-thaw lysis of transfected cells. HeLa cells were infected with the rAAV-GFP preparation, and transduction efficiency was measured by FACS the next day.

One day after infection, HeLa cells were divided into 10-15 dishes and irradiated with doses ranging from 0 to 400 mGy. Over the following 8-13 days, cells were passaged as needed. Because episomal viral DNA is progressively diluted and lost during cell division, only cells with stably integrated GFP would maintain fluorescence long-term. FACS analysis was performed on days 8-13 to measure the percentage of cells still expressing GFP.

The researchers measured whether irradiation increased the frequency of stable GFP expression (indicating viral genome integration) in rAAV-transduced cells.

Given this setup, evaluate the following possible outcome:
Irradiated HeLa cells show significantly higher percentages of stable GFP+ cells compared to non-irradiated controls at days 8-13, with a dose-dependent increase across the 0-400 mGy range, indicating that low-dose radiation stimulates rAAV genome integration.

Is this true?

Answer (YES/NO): YES